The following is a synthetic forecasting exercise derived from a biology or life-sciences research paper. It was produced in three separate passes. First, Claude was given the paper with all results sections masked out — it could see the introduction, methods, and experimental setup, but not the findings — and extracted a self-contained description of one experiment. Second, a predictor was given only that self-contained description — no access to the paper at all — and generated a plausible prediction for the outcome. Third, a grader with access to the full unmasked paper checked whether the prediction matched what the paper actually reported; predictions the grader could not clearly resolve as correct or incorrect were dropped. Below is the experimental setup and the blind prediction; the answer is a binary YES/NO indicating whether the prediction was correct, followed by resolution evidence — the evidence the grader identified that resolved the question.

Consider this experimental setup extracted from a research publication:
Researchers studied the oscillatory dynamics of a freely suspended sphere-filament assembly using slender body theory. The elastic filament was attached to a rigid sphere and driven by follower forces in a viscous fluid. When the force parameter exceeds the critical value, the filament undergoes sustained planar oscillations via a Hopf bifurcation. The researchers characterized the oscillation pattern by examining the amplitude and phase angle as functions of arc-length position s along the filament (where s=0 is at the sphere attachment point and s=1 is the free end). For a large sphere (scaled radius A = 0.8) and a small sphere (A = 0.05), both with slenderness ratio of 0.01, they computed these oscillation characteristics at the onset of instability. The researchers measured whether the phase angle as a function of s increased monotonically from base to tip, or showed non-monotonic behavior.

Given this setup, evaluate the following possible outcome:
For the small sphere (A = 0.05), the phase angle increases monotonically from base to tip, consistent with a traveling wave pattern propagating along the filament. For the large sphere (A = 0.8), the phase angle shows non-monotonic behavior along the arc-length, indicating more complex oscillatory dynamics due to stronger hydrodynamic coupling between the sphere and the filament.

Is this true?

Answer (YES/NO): NO